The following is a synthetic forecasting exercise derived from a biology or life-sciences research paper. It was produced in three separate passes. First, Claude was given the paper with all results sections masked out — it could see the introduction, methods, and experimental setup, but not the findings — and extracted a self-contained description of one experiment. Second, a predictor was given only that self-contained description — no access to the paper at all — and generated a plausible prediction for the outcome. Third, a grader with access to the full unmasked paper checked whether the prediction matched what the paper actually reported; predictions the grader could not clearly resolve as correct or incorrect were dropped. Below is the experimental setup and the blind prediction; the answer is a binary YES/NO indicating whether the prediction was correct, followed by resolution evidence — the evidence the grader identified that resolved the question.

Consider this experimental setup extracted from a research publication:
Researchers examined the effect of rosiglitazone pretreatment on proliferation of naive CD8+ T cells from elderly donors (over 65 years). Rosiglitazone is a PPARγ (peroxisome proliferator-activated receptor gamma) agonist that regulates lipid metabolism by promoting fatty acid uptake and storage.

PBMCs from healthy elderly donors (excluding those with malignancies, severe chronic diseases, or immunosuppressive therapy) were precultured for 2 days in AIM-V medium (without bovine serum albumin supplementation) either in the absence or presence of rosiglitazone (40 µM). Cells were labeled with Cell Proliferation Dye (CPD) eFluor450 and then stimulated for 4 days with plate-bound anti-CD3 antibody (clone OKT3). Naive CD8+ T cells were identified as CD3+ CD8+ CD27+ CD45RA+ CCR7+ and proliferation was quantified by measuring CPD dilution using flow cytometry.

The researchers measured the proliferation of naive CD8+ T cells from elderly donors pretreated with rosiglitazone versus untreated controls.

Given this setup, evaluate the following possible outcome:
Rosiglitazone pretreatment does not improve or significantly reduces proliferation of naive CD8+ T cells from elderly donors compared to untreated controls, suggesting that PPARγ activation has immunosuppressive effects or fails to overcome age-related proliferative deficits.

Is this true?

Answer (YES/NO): NO